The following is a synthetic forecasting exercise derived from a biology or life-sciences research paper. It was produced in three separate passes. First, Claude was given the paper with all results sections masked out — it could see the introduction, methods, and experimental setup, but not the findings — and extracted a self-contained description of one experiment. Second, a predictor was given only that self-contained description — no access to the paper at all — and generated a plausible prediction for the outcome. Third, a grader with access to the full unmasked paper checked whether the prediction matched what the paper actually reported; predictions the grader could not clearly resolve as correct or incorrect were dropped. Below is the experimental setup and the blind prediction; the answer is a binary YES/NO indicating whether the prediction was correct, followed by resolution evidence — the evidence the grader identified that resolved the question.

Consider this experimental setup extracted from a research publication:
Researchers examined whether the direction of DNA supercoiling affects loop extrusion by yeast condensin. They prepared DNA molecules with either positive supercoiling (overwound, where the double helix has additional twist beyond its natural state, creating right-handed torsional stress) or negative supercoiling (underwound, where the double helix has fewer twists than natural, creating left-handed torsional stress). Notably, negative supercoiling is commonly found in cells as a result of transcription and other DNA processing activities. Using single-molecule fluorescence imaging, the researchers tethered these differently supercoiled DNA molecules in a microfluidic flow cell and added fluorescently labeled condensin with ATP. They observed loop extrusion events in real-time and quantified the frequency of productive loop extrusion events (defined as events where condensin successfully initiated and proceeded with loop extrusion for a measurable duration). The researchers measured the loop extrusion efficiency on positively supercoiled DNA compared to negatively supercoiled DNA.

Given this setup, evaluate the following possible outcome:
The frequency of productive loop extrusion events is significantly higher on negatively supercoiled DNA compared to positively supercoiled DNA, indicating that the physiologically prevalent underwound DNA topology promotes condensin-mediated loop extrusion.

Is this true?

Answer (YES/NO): NO